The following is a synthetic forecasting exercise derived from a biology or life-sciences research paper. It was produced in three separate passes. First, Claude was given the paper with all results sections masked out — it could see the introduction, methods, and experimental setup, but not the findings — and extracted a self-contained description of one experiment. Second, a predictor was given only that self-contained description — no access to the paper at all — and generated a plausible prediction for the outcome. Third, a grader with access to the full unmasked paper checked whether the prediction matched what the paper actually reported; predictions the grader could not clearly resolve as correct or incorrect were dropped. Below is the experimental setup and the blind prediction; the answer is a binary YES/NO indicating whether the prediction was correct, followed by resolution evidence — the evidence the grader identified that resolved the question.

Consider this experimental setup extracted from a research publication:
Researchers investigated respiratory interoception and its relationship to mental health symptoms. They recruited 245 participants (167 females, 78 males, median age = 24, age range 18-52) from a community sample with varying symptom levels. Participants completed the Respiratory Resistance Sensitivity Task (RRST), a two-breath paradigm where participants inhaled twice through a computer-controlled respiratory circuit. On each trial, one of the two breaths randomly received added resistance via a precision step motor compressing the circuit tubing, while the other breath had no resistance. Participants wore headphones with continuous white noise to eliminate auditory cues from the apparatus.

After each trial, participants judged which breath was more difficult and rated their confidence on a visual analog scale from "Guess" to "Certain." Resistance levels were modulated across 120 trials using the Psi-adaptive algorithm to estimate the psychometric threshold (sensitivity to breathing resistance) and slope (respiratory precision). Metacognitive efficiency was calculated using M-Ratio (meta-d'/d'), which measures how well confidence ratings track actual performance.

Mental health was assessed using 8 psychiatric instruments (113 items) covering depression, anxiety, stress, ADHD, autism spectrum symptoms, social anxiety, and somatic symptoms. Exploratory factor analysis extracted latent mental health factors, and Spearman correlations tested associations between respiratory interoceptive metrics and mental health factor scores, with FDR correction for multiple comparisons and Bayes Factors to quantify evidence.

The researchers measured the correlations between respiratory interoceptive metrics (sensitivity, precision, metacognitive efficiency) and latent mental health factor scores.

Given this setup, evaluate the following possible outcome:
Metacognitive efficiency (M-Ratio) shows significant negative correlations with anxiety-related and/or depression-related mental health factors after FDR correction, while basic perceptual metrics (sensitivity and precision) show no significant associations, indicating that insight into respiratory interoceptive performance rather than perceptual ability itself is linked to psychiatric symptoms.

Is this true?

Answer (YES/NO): NO